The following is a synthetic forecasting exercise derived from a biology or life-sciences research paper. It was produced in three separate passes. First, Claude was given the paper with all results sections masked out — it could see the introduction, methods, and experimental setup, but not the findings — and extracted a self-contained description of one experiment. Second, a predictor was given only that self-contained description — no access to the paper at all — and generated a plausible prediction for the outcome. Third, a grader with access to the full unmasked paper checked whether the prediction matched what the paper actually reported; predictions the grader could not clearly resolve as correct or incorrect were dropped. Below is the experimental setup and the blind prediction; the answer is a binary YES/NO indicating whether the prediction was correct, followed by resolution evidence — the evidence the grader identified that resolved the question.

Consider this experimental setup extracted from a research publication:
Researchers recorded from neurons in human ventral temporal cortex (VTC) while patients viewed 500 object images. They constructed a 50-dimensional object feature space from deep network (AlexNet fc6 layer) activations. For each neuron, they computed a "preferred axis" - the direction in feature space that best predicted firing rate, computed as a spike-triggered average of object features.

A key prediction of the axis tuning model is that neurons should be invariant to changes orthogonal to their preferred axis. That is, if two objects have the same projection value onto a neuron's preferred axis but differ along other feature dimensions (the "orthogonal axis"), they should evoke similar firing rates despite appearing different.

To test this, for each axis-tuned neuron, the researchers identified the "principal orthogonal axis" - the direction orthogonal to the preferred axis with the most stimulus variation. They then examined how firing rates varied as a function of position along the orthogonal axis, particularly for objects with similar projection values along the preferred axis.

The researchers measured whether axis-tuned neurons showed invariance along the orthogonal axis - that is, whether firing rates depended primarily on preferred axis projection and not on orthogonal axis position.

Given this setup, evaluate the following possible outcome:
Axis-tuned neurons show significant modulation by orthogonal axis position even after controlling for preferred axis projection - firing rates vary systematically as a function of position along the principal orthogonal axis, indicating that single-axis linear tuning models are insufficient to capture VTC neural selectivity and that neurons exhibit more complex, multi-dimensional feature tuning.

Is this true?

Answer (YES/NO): NO